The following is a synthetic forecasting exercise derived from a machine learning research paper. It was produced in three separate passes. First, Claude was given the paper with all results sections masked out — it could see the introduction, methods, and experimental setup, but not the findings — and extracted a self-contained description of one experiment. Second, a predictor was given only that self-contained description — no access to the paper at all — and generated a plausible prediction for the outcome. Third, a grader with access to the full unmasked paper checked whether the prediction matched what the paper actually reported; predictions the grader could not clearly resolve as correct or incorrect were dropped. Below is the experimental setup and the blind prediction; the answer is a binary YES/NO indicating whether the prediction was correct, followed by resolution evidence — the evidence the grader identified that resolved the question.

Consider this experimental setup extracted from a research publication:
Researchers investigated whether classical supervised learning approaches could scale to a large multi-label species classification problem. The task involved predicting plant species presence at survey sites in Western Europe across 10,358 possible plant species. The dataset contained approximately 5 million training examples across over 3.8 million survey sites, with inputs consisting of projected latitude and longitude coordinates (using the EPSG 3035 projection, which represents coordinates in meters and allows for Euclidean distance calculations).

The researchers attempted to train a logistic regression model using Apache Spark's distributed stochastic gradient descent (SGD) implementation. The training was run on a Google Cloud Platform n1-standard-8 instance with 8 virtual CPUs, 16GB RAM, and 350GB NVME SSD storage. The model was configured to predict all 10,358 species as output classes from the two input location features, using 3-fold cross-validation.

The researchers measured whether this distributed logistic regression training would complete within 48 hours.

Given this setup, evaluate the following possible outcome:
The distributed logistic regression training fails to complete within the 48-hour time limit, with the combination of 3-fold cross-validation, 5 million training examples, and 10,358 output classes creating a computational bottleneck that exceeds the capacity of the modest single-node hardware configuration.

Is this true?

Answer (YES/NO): YES